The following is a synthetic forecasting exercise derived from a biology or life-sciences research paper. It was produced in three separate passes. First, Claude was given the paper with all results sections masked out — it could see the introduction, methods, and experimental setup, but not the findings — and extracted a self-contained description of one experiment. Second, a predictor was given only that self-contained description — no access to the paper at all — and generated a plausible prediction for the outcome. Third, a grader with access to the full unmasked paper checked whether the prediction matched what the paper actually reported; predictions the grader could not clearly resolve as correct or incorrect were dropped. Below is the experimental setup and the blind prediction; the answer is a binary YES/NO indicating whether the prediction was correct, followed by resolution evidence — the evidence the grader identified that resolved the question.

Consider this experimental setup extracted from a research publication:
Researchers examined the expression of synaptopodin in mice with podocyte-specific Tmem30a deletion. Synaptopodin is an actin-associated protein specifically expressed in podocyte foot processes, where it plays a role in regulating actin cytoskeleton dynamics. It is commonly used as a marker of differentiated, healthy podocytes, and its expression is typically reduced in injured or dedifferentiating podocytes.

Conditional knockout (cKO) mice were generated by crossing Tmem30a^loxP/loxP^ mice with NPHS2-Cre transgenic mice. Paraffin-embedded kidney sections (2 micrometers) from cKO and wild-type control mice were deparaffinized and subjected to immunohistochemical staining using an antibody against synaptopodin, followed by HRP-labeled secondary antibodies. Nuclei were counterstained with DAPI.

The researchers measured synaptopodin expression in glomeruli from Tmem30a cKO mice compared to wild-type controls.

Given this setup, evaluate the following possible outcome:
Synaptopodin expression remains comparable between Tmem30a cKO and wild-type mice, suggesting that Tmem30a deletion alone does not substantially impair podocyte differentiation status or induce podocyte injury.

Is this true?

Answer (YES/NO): NO